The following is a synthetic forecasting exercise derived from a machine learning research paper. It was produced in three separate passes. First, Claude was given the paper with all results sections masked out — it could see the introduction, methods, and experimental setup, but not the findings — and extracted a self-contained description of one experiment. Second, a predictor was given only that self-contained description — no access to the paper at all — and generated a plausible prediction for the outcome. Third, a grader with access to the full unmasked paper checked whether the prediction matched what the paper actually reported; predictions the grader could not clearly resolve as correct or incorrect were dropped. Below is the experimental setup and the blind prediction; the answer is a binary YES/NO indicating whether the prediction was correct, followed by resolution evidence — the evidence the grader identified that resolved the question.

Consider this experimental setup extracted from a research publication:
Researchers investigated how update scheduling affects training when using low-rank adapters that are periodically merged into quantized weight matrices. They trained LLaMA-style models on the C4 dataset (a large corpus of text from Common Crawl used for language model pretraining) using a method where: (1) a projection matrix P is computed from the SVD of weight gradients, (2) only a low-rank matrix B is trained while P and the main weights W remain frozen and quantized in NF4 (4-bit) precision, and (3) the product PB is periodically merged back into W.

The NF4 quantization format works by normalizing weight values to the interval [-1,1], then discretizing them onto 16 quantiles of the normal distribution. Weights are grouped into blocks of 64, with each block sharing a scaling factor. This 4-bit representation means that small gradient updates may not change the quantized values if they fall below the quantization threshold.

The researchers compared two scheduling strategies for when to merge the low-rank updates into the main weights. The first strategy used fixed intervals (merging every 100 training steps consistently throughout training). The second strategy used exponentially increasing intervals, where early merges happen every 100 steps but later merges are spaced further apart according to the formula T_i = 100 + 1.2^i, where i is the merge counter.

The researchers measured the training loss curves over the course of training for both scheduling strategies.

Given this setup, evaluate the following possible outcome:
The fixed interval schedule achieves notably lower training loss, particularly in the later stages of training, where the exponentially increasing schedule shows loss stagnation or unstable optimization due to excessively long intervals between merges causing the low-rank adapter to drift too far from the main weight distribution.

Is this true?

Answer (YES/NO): NO